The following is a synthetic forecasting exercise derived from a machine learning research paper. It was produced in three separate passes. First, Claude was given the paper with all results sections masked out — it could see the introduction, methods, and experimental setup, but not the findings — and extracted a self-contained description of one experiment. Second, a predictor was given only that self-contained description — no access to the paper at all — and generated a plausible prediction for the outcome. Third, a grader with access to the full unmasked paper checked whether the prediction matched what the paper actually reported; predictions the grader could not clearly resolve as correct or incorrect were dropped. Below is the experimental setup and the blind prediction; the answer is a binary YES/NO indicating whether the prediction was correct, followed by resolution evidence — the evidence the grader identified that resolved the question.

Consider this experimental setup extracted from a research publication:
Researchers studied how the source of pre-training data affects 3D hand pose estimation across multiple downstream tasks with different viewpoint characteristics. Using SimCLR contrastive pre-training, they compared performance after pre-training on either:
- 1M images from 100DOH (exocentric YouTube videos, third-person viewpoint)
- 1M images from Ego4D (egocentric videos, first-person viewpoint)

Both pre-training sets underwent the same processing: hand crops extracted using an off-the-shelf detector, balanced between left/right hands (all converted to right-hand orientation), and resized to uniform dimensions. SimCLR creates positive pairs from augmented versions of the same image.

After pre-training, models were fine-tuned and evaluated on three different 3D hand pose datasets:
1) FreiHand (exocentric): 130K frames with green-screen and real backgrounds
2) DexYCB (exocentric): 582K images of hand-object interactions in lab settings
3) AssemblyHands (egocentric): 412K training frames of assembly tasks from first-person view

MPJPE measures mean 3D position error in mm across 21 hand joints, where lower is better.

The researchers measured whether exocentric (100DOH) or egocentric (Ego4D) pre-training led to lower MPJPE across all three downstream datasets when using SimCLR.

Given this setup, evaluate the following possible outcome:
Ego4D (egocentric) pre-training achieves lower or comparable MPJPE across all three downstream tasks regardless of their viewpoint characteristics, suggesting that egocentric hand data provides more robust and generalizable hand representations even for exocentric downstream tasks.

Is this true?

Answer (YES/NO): NO